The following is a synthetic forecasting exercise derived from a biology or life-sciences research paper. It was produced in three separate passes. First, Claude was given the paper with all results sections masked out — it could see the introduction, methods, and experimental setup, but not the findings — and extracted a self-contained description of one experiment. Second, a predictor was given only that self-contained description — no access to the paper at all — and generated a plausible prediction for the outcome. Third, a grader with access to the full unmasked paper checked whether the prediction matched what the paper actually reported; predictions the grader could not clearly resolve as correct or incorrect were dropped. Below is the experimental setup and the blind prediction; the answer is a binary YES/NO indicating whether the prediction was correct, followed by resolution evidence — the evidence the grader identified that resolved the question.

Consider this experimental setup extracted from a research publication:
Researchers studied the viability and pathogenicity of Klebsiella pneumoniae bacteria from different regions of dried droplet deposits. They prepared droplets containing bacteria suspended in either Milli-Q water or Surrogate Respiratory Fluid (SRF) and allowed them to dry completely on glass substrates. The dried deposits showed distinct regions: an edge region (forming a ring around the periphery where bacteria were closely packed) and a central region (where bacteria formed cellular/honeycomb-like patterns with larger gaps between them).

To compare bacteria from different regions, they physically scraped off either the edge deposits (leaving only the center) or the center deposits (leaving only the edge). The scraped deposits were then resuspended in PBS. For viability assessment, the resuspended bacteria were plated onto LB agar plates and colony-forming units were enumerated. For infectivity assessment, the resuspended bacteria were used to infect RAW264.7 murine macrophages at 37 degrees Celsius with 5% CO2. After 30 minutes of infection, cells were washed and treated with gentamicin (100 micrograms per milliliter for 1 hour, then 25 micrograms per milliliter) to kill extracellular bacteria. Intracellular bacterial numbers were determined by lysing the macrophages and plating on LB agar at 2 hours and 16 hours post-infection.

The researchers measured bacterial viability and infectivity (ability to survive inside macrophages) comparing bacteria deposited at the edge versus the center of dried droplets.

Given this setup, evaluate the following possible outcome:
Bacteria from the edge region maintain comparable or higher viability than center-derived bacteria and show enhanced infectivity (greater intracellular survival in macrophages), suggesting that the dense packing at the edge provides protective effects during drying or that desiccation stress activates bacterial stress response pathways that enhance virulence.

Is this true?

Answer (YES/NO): YES